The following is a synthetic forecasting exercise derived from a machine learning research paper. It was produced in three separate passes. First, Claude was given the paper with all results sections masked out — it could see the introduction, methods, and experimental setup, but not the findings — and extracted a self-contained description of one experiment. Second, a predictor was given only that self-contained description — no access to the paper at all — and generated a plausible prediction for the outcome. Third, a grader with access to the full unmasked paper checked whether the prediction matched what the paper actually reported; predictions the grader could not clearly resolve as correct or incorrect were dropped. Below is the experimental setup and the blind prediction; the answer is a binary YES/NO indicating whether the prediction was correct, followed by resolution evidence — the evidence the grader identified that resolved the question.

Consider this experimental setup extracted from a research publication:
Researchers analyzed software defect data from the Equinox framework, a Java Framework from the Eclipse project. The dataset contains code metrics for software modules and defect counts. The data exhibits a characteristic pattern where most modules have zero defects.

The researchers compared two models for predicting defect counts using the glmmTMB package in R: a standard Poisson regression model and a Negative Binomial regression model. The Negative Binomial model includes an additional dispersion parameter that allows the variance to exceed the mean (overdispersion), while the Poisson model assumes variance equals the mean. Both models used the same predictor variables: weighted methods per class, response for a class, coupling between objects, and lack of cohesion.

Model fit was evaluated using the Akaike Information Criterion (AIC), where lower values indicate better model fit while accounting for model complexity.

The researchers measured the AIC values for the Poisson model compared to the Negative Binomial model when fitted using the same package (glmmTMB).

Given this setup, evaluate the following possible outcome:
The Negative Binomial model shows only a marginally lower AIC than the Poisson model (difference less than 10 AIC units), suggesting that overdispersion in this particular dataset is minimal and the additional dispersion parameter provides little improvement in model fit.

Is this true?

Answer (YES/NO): YES